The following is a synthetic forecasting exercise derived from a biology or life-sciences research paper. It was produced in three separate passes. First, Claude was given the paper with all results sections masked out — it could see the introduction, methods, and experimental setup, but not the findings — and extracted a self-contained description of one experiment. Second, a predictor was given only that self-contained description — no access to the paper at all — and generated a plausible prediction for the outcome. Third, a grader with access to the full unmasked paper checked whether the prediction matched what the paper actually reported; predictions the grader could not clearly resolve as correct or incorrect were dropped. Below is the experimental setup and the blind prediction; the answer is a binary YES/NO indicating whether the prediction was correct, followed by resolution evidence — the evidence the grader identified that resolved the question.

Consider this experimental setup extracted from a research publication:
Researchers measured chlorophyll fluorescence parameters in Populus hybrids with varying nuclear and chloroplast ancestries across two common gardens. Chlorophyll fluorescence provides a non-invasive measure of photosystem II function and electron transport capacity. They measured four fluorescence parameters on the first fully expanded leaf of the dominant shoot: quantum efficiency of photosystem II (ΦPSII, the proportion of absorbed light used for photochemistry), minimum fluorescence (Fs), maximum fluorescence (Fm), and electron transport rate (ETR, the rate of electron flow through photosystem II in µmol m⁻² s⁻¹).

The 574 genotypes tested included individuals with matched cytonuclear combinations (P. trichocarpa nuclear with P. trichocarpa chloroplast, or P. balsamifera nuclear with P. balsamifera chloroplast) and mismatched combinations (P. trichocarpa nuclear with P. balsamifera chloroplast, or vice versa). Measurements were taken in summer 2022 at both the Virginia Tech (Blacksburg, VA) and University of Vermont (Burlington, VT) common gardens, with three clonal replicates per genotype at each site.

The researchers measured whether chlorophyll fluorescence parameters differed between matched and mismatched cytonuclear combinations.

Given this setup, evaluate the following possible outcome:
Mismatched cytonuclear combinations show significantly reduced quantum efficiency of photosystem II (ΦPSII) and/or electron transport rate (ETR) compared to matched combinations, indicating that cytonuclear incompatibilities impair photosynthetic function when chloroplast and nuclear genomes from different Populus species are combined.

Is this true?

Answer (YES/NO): YES